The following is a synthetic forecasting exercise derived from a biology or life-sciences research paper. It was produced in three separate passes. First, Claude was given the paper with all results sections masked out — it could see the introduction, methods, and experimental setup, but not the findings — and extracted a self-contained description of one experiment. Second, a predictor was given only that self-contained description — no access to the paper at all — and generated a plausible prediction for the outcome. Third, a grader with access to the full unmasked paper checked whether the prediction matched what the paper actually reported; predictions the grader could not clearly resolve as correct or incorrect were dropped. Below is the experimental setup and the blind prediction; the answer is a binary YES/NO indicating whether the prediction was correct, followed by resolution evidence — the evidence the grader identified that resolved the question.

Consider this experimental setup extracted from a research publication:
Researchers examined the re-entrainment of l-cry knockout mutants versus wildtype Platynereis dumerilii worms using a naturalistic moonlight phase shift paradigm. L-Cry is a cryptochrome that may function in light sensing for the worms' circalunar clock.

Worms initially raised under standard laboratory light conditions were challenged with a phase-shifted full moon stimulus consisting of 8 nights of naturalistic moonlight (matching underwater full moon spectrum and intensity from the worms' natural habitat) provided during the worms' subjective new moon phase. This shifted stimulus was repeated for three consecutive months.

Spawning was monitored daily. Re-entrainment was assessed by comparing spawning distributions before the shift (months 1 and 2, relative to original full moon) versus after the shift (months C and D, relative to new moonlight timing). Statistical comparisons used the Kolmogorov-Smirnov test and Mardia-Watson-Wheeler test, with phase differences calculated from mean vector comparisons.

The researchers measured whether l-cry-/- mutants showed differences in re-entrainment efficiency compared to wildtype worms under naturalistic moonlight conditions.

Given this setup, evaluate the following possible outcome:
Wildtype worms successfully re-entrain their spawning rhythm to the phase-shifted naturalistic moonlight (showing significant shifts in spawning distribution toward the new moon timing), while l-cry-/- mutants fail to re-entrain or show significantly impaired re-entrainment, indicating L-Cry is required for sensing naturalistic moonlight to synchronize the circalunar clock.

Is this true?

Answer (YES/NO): NO